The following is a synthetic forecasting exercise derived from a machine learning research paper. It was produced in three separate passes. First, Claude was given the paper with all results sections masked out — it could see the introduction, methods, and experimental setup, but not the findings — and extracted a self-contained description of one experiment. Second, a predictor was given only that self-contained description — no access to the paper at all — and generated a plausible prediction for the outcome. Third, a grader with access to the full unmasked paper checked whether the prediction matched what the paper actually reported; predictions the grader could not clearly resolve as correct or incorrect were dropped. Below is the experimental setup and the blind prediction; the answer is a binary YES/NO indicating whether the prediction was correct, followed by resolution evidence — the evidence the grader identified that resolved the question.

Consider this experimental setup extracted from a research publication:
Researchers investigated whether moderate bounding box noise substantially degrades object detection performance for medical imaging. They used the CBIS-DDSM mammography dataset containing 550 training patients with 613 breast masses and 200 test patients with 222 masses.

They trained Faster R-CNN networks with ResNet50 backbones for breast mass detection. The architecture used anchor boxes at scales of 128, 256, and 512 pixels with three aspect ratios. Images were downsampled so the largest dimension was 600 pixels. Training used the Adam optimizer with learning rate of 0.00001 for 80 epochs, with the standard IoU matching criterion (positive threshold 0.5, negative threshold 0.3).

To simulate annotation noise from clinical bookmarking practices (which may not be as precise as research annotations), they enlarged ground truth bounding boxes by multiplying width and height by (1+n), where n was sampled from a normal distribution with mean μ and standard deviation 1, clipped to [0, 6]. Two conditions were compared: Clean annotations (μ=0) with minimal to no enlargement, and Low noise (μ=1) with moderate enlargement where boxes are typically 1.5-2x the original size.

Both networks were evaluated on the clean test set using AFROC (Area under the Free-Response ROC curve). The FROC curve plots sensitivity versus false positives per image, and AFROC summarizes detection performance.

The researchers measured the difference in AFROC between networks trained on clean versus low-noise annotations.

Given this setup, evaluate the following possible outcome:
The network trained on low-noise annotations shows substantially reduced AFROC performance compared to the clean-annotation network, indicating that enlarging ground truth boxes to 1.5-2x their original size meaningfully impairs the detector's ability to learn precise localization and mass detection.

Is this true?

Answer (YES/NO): NO